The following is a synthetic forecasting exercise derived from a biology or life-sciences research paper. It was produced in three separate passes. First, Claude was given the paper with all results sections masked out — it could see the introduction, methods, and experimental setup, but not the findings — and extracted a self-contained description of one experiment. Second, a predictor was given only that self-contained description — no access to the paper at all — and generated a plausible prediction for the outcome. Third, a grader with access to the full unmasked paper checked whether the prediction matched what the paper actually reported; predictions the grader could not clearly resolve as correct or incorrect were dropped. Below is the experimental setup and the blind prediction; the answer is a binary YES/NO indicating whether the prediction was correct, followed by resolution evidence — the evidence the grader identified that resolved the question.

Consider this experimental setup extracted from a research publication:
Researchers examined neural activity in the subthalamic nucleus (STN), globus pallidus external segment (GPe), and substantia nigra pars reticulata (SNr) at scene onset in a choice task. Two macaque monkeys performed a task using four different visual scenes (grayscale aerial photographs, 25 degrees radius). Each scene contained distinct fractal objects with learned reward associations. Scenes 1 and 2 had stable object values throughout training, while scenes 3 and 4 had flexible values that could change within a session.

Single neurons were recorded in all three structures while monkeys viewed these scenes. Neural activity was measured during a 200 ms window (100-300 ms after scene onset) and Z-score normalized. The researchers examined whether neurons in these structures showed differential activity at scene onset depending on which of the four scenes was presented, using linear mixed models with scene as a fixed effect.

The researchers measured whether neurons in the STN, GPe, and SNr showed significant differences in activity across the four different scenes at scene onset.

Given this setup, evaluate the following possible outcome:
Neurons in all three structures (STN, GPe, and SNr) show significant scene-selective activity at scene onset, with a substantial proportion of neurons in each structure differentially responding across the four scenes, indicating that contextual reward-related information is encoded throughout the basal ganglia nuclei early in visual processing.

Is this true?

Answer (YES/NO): NO